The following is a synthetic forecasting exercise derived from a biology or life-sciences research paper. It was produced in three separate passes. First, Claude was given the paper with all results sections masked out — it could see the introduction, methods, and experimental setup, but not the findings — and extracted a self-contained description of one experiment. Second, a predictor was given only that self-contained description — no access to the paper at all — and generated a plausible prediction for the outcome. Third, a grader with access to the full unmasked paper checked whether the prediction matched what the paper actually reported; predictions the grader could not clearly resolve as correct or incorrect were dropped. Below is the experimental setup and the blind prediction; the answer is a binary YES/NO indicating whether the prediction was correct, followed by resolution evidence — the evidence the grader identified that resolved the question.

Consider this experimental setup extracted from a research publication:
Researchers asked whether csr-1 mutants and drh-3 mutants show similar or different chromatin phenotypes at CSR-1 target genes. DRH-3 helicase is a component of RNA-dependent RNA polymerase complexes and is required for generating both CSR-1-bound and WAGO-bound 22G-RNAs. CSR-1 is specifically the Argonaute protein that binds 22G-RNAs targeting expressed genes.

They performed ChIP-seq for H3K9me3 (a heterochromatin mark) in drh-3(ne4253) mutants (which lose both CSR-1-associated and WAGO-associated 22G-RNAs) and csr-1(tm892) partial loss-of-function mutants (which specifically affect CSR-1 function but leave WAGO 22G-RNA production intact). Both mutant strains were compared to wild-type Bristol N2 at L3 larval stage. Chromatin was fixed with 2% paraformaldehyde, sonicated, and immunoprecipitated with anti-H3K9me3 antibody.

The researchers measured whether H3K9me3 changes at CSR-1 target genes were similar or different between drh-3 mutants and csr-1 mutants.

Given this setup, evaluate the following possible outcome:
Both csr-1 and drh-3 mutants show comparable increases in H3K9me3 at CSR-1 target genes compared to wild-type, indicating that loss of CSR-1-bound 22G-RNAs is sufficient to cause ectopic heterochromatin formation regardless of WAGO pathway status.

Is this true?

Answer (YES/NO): NO